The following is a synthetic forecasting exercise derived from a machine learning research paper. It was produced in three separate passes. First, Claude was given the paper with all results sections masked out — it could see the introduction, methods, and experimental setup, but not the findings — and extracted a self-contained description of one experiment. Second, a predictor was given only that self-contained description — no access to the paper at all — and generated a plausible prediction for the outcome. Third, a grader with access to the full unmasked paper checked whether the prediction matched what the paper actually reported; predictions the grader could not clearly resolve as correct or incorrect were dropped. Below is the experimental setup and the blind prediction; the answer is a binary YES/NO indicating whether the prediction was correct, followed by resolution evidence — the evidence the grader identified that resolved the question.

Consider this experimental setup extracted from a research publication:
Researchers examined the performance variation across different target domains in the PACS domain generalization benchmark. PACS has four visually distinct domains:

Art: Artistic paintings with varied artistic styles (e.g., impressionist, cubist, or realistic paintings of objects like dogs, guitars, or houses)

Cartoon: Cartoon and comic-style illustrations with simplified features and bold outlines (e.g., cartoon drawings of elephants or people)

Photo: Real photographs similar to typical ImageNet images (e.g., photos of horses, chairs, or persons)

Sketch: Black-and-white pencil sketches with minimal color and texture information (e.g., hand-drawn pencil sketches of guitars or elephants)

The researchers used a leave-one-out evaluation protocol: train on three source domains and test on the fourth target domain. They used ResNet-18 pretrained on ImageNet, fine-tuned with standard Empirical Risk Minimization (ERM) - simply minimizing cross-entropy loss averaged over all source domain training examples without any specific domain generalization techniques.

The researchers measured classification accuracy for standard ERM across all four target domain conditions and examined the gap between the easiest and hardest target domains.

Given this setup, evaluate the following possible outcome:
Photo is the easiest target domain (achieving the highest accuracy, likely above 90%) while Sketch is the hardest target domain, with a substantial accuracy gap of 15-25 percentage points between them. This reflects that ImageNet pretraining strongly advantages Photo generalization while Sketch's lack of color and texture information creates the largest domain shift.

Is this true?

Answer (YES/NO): NO